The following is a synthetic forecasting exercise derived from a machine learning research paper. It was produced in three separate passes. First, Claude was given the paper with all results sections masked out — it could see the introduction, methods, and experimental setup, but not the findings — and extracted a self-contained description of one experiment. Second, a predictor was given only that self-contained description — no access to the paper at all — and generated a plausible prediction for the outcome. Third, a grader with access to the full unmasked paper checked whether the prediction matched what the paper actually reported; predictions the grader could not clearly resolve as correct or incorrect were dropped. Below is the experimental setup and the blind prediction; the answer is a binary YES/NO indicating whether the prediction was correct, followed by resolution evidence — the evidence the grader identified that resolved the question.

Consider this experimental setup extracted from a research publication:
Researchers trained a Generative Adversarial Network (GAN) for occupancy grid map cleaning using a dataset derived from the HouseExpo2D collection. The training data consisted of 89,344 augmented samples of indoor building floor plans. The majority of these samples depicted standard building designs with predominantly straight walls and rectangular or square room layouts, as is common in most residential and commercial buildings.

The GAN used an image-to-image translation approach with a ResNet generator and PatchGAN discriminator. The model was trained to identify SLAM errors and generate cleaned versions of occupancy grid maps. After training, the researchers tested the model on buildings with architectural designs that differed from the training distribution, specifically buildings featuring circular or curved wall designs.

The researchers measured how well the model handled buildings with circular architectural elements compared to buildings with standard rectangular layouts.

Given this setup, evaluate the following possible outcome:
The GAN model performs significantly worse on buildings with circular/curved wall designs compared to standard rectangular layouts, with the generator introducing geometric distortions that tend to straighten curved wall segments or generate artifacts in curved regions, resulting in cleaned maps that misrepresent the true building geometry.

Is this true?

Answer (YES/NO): YES